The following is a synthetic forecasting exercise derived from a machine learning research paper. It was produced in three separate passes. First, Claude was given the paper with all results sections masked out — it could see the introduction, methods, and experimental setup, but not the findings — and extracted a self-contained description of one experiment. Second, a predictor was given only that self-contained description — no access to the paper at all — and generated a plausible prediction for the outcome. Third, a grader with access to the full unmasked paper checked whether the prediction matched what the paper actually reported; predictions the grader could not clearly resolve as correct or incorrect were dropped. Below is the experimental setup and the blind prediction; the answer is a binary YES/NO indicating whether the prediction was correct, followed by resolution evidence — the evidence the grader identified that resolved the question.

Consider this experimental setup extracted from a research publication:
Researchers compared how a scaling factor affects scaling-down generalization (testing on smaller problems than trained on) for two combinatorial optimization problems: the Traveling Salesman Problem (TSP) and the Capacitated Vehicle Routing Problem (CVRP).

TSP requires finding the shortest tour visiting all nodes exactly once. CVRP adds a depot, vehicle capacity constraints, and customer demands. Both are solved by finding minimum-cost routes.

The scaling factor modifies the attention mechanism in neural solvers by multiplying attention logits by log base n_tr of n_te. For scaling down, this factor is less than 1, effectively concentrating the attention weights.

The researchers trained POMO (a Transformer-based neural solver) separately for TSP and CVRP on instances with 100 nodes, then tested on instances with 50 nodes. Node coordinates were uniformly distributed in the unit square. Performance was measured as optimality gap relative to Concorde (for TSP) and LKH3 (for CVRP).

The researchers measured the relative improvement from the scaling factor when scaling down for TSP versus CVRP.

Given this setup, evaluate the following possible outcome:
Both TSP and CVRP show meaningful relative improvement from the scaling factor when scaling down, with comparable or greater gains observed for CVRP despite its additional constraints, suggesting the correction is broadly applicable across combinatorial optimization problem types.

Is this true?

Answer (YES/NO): NO